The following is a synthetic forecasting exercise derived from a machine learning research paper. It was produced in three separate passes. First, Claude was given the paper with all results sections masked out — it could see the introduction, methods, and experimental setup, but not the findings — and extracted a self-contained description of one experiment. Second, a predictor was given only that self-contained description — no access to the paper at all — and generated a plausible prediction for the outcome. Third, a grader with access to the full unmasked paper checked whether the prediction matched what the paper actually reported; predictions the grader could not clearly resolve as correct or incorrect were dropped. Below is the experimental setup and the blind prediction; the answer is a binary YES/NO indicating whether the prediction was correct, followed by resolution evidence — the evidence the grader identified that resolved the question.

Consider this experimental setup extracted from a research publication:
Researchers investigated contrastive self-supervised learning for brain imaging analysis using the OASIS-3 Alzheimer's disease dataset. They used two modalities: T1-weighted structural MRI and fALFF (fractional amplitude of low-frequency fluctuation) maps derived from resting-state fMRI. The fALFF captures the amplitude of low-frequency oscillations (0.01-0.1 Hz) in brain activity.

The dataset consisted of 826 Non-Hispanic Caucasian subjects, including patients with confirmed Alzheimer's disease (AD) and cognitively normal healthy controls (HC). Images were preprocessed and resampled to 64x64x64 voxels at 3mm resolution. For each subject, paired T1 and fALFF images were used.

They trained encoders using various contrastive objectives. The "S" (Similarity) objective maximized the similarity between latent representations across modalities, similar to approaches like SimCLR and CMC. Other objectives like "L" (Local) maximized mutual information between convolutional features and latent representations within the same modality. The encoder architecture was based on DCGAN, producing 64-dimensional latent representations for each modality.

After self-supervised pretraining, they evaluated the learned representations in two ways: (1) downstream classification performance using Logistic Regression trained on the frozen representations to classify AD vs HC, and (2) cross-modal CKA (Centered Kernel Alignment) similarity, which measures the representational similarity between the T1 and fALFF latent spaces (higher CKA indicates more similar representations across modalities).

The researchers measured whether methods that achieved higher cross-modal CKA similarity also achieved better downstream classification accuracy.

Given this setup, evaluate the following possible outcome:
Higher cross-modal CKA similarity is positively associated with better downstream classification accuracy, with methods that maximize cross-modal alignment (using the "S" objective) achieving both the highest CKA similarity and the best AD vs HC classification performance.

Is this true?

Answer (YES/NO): NO